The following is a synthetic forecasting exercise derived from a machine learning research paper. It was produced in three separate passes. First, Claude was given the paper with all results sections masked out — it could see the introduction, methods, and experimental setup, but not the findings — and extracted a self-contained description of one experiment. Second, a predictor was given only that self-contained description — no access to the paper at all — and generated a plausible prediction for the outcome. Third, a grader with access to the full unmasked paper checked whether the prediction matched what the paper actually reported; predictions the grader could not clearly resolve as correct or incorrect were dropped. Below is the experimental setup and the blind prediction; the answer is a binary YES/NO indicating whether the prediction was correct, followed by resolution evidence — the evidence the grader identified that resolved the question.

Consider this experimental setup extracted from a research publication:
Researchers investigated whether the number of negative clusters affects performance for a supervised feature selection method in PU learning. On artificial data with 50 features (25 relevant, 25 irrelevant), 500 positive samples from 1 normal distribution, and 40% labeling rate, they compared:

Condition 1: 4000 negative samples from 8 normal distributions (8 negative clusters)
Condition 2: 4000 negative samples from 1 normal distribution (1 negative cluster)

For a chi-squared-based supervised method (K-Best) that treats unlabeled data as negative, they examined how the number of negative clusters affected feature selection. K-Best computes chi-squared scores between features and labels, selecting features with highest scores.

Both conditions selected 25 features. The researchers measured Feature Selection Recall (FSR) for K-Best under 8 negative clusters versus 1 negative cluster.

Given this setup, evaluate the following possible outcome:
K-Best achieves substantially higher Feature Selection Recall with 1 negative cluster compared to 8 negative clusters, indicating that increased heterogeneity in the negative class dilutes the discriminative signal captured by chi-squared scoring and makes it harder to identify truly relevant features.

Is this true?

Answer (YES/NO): NO